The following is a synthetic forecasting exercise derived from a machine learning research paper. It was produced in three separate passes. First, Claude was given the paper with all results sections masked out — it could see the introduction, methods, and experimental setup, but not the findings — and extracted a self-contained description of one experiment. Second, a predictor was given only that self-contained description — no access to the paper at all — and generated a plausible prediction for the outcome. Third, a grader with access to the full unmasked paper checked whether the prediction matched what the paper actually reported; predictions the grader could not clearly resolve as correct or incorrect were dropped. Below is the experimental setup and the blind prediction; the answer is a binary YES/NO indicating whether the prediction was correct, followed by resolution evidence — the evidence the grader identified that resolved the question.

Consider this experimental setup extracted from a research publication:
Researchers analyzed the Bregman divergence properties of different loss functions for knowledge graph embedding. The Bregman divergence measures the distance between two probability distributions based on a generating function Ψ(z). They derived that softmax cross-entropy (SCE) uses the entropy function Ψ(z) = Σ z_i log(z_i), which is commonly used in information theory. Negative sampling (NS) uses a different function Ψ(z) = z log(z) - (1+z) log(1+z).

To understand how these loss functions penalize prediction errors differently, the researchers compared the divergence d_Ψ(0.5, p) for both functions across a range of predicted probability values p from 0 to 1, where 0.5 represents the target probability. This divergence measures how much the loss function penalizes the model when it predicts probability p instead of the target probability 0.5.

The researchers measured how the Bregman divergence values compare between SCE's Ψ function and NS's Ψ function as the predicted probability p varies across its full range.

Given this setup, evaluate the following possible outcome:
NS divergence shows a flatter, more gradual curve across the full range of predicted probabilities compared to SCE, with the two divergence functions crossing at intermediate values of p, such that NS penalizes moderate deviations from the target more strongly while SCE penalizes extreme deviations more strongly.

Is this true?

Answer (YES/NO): NO